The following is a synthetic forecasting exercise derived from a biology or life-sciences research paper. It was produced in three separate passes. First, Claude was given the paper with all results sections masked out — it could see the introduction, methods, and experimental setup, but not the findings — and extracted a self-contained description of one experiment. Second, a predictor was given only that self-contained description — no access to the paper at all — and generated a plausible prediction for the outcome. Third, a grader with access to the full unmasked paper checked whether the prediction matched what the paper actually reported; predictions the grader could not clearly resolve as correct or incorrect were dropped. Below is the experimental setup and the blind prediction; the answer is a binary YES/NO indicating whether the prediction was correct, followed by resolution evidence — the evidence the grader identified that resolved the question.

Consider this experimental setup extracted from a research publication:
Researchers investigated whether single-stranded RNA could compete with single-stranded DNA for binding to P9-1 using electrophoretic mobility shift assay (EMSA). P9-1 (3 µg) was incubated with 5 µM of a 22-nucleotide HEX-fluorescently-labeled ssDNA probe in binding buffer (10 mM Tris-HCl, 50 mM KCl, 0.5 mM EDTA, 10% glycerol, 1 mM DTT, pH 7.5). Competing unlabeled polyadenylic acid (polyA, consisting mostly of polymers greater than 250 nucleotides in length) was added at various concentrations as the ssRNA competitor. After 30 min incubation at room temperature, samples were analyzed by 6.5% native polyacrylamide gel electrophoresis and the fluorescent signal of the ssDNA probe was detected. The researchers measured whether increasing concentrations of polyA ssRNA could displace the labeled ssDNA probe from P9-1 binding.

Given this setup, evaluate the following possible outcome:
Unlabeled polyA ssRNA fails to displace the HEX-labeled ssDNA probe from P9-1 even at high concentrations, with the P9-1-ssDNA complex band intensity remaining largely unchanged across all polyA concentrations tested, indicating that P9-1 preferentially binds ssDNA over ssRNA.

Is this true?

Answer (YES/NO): NO